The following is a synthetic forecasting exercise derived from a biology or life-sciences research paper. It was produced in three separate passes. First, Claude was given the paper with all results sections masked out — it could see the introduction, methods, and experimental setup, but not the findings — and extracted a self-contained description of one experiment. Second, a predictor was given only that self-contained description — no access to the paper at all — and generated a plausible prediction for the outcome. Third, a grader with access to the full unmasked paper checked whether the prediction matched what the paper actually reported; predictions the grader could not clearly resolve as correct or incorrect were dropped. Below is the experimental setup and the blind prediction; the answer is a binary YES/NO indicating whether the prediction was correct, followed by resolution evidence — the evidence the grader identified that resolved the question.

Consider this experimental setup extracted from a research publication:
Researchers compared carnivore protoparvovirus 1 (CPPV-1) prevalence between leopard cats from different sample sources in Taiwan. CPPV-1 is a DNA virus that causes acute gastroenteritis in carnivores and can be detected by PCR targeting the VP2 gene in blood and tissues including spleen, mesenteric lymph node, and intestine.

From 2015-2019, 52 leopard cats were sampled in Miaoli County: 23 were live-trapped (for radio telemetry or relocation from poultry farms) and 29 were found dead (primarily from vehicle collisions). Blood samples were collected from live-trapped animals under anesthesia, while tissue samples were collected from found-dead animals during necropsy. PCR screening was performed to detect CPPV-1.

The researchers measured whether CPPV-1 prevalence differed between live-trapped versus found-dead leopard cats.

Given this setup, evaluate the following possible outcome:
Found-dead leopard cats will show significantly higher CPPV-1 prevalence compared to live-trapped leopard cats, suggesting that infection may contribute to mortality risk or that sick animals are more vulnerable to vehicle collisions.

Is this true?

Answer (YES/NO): YES